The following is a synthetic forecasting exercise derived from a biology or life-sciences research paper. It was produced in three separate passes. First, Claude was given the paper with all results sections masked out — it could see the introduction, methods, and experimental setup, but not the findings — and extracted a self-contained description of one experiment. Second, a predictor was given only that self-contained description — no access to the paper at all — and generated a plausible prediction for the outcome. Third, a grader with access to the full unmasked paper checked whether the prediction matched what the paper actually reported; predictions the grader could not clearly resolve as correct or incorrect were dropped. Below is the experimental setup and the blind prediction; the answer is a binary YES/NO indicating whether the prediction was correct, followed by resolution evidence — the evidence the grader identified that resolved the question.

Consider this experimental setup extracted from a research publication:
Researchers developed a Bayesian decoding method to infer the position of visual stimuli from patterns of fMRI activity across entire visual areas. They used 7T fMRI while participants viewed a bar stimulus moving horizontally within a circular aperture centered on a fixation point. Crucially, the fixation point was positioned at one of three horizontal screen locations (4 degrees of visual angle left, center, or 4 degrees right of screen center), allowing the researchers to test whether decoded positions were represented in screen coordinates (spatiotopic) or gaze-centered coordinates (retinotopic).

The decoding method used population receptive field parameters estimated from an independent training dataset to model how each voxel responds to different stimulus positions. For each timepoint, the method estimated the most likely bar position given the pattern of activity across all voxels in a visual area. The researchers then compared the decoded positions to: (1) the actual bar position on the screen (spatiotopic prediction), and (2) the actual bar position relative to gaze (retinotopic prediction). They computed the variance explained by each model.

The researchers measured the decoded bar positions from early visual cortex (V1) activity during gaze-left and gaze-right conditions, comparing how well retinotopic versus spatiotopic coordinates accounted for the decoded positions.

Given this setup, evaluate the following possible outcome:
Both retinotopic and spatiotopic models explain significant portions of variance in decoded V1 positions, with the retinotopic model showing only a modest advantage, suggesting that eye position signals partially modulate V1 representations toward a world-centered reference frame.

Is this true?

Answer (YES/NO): NO